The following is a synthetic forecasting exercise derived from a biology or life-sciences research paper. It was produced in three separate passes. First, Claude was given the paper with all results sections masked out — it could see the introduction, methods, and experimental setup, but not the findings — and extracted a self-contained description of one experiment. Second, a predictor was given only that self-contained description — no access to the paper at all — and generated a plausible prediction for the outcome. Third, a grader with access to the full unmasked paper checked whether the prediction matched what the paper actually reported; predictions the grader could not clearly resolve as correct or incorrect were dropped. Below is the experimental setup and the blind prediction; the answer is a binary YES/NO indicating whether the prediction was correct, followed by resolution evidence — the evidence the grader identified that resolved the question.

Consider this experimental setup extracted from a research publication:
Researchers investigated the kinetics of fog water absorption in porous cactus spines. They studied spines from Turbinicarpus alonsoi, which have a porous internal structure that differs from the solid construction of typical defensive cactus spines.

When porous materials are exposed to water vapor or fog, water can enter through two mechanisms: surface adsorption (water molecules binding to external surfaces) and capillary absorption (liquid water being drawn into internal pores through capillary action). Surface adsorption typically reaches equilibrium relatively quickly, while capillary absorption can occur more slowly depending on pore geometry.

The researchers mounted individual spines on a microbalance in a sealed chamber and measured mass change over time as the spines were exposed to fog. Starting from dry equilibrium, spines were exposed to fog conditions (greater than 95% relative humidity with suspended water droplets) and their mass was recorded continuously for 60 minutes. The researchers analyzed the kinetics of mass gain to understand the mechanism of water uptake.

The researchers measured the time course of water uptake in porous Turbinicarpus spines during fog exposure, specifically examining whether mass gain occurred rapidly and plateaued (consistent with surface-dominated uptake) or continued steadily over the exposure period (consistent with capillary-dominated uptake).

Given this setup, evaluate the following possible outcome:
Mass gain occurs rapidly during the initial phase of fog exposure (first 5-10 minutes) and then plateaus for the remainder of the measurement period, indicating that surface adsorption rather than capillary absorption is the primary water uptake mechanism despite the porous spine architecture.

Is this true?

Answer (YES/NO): NO